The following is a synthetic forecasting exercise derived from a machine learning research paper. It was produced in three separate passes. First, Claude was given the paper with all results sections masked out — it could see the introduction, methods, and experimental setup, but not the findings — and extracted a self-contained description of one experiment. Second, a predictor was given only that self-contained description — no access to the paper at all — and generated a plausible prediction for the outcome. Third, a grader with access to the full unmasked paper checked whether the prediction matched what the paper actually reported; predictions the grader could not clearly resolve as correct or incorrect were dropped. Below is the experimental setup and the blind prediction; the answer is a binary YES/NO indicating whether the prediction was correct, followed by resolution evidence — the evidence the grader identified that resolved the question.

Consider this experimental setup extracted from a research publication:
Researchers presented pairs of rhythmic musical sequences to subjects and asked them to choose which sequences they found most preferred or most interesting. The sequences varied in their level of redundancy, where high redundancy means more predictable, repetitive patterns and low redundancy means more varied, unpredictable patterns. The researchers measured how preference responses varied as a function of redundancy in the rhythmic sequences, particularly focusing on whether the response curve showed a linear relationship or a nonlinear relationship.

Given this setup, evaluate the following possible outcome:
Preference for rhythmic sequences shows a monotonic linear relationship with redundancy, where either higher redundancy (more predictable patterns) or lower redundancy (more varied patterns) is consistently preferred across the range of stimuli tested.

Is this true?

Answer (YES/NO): NO